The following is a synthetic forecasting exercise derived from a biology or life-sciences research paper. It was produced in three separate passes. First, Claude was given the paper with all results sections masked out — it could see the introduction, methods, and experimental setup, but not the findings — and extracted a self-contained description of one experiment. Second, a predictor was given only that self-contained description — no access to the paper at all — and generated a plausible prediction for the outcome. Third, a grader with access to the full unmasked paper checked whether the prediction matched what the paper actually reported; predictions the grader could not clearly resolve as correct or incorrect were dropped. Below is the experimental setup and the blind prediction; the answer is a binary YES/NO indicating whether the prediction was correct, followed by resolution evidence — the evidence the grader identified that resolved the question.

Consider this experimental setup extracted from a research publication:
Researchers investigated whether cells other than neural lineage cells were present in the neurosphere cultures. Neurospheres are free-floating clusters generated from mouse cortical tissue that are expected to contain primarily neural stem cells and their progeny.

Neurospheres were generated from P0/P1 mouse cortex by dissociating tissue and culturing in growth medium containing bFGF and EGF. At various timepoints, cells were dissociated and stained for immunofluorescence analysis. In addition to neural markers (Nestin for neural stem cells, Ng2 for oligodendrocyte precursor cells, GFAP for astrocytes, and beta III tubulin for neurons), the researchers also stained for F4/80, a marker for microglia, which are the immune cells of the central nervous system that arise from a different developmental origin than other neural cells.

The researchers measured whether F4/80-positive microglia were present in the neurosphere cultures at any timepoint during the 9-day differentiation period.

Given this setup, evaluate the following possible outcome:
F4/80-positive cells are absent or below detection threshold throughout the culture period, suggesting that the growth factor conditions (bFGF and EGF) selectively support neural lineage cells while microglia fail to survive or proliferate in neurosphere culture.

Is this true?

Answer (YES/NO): YES